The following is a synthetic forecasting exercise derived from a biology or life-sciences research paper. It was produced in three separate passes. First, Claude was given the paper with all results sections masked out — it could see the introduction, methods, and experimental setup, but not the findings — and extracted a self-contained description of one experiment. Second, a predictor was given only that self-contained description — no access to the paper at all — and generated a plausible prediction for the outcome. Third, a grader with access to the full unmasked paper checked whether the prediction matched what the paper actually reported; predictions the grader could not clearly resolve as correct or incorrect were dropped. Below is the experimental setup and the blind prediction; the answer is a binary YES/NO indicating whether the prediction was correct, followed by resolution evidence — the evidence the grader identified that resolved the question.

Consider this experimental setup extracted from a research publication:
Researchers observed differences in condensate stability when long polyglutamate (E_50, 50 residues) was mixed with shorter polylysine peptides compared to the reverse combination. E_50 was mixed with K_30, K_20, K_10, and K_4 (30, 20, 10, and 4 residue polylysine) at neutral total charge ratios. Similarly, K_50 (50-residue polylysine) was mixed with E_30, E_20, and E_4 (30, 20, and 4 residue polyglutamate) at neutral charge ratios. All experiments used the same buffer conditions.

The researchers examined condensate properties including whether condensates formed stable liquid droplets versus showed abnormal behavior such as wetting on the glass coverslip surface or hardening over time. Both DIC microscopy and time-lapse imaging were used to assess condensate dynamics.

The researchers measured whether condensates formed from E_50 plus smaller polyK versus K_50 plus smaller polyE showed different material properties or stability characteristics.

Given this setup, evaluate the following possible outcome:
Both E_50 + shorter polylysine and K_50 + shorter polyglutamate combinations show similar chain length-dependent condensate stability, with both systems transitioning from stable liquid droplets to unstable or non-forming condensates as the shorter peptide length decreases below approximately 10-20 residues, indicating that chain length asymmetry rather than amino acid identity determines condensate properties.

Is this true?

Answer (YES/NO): NO